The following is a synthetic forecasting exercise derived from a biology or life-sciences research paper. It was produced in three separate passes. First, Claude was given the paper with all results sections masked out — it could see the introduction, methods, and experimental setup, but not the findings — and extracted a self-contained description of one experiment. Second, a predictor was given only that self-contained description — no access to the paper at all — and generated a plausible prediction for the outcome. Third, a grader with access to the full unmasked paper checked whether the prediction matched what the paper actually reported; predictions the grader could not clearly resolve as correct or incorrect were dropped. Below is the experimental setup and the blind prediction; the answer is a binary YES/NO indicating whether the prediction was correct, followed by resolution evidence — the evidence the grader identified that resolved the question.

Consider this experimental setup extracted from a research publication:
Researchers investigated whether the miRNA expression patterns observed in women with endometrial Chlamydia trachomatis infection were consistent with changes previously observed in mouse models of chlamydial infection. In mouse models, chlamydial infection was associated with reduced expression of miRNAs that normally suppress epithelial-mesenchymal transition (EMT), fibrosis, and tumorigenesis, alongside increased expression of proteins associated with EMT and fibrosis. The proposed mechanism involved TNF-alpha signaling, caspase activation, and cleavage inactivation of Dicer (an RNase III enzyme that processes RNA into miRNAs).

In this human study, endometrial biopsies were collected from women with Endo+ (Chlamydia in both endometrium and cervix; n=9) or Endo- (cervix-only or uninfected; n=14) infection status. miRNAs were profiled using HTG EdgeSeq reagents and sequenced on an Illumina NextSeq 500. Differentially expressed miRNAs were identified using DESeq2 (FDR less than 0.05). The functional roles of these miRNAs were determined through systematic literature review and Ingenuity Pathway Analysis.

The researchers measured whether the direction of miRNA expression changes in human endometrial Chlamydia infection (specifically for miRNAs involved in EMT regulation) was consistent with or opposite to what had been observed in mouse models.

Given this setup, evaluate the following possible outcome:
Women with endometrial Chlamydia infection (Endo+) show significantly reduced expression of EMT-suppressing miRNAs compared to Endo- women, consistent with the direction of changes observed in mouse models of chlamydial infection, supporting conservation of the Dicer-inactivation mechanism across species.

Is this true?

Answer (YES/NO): YES